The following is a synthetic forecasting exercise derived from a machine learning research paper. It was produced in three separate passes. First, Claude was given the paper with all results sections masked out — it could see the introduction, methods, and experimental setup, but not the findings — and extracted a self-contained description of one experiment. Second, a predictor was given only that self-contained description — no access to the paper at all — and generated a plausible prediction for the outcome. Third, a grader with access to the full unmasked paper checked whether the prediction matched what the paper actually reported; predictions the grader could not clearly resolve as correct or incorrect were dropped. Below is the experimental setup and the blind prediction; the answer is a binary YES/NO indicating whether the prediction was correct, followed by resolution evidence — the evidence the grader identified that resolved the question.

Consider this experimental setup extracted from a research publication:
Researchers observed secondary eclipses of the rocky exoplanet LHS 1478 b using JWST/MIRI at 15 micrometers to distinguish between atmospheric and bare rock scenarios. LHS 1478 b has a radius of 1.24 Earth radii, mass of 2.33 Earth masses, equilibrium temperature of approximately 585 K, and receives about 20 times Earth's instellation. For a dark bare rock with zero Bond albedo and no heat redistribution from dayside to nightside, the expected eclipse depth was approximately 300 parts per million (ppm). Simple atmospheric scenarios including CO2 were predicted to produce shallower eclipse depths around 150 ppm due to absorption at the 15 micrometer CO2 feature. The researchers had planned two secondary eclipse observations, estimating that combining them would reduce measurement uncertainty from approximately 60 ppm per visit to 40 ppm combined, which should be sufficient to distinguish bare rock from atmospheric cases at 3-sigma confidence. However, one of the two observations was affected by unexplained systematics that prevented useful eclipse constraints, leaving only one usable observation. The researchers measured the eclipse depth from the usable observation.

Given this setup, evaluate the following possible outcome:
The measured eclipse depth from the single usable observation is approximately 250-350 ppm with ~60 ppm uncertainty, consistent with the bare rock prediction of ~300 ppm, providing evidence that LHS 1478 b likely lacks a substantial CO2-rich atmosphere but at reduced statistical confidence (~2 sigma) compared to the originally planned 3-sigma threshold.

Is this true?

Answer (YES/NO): NO